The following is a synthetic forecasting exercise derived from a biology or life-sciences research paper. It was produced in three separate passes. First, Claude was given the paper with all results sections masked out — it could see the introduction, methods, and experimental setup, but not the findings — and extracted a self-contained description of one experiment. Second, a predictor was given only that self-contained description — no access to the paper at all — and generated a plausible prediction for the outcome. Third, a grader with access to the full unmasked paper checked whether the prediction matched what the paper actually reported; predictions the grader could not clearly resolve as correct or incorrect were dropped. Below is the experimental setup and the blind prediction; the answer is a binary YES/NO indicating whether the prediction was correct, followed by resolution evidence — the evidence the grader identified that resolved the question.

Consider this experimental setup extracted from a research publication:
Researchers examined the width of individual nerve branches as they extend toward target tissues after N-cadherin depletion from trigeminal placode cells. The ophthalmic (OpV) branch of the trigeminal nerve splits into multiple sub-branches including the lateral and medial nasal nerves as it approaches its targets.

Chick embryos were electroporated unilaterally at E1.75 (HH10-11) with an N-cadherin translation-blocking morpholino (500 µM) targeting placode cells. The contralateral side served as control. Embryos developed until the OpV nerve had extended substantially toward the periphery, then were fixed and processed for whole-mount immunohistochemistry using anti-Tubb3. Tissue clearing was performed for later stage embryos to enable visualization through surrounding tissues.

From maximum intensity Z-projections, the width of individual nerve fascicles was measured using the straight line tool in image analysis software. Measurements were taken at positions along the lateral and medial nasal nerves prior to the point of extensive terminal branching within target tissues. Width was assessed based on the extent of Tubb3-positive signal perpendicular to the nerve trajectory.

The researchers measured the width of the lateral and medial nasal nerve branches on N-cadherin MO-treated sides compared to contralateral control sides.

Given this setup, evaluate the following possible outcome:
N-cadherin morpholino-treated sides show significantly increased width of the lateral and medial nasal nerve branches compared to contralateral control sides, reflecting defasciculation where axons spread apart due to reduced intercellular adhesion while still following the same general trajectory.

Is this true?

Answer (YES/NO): NO